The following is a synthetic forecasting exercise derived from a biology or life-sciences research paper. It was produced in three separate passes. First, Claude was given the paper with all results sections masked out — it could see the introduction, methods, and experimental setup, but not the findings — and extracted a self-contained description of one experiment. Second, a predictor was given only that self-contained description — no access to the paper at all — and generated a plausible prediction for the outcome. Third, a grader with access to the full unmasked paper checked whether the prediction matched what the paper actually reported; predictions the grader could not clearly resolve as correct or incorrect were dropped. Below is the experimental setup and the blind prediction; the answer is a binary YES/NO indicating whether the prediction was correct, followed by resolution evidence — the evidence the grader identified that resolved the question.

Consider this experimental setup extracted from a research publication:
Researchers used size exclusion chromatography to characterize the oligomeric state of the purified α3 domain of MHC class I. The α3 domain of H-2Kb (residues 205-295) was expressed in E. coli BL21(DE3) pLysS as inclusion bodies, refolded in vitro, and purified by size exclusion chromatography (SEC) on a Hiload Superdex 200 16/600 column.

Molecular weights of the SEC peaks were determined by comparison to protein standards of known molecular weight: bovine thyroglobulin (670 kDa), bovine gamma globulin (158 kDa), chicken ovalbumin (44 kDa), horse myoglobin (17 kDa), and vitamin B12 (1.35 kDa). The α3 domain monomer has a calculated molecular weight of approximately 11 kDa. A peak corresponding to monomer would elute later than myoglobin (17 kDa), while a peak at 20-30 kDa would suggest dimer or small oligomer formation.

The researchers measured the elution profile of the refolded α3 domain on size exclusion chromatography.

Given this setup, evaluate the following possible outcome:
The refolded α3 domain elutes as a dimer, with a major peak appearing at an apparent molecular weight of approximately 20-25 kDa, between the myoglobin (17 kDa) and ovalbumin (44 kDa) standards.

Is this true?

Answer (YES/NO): NO